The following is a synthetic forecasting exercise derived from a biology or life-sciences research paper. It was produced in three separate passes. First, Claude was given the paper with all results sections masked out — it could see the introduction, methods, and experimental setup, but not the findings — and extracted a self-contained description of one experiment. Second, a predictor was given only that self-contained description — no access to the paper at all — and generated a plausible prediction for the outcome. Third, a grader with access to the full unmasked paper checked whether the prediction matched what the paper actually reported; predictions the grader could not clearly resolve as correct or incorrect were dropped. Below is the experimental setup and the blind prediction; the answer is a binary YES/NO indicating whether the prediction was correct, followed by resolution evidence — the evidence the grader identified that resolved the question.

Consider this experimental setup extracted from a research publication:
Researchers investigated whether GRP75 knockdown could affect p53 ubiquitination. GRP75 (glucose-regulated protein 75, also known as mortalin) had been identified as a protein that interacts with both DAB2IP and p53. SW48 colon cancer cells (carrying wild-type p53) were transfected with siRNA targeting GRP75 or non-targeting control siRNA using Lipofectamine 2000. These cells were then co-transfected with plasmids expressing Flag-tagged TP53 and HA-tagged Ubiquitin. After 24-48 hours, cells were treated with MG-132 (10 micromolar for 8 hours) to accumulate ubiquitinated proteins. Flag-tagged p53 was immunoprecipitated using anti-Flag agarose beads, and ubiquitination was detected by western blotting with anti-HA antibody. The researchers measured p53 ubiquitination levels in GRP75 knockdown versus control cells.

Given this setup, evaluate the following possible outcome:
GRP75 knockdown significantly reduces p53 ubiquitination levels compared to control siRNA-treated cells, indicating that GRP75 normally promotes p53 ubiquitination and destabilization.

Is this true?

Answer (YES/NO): YES